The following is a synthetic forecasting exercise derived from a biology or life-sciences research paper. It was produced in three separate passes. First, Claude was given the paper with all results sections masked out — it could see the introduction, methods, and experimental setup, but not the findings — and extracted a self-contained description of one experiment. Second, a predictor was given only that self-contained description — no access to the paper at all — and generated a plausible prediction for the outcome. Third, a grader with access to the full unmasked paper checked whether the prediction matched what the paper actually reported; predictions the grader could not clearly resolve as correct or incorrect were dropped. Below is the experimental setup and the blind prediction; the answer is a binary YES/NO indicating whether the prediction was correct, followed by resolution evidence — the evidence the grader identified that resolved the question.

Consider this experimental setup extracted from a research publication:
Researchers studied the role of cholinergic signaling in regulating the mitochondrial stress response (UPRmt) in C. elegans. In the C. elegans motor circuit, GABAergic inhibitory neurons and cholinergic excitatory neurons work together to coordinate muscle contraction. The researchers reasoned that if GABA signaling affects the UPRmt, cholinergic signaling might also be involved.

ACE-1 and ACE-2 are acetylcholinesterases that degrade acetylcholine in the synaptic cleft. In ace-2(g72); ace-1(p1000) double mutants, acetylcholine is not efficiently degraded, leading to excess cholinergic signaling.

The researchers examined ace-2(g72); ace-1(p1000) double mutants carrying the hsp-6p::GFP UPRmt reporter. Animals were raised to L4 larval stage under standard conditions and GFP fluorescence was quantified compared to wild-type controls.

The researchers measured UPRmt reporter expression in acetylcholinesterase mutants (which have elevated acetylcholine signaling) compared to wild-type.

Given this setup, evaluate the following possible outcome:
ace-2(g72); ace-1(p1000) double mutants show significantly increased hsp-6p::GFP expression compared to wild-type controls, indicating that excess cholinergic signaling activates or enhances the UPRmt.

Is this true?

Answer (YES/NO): YES